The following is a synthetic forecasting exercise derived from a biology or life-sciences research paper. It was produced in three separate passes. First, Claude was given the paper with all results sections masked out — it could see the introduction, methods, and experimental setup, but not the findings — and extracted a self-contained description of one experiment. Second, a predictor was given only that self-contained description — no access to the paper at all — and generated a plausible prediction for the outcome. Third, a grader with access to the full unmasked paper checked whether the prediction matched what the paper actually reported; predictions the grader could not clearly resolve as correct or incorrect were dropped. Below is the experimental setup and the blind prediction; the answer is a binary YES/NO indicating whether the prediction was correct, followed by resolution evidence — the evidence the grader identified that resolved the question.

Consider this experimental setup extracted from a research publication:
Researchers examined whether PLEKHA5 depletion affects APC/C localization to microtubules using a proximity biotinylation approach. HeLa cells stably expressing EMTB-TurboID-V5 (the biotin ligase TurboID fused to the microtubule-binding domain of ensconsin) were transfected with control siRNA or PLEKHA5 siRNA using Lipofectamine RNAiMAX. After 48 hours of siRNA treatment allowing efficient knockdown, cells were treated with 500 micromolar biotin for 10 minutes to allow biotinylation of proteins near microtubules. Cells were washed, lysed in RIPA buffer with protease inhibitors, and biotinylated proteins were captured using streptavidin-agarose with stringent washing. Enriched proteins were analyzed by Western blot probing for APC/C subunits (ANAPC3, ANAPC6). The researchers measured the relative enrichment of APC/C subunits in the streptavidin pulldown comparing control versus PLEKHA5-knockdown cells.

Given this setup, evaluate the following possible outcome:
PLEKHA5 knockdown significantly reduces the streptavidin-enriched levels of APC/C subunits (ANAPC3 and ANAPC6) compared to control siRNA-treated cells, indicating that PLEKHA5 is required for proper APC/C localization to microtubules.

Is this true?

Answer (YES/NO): YES